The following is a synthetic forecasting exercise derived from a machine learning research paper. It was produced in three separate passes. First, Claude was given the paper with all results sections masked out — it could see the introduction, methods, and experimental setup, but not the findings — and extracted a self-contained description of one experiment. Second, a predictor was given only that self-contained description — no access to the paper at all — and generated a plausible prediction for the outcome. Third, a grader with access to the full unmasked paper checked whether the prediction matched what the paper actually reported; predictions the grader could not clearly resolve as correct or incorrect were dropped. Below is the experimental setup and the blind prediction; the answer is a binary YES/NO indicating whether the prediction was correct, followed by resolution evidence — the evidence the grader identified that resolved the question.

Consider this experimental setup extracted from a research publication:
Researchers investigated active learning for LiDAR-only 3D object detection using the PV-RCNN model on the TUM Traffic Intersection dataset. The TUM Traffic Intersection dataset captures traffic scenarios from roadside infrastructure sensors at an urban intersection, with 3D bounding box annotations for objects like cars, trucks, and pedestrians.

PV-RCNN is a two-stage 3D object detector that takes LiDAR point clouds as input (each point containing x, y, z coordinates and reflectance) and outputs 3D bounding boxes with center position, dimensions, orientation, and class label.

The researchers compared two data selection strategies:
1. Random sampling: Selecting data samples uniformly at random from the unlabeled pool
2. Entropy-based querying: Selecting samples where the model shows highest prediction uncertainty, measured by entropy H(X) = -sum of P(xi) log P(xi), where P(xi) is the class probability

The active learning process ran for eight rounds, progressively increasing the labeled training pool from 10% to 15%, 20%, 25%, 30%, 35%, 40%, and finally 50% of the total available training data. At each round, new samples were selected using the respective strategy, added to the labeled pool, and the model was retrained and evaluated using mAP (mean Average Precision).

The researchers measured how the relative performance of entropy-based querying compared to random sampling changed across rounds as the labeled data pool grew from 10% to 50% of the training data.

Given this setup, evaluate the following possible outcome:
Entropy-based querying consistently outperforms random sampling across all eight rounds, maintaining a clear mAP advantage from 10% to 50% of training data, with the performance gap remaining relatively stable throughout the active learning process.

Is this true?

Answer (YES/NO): NO